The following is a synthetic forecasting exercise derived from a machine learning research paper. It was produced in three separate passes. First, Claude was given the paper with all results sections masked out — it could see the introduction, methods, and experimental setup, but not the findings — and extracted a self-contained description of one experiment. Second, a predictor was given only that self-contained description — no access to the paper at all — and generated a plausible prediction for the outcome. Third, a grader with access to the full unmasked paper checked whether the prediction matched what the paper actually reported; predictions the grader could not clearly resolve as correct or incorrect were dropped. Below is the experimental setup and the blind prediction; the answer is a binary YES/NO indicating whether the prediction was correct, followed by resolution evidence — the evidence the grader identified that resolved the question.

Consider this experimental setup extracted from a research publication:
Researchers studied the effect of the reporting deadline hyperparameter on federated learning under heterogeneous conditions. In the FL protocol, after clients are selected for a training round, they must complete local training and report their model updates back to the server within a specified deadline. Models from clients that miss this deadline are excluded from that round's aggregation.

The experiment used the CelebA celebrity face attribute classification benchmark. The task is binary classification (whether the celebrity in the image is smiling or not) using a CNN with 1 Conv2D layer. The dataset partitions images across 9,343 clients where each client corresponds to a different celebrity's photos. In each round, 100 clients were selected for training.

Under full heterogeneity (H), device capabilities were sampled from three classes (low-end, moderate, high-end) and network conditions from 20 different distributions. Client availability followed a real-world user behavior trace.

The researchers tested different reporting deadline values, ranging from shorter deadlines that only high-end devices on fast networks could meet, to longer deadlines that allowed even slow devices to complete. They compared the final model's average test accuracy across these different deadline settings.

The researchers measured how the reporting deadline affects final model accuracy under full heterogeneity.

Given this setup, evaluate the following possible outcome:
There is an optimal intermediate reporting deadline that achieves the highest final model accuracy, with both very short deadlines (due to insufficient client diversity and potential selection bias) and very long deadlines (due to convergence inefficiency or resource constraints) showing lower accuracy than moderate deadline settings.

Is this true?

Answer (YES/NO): NO